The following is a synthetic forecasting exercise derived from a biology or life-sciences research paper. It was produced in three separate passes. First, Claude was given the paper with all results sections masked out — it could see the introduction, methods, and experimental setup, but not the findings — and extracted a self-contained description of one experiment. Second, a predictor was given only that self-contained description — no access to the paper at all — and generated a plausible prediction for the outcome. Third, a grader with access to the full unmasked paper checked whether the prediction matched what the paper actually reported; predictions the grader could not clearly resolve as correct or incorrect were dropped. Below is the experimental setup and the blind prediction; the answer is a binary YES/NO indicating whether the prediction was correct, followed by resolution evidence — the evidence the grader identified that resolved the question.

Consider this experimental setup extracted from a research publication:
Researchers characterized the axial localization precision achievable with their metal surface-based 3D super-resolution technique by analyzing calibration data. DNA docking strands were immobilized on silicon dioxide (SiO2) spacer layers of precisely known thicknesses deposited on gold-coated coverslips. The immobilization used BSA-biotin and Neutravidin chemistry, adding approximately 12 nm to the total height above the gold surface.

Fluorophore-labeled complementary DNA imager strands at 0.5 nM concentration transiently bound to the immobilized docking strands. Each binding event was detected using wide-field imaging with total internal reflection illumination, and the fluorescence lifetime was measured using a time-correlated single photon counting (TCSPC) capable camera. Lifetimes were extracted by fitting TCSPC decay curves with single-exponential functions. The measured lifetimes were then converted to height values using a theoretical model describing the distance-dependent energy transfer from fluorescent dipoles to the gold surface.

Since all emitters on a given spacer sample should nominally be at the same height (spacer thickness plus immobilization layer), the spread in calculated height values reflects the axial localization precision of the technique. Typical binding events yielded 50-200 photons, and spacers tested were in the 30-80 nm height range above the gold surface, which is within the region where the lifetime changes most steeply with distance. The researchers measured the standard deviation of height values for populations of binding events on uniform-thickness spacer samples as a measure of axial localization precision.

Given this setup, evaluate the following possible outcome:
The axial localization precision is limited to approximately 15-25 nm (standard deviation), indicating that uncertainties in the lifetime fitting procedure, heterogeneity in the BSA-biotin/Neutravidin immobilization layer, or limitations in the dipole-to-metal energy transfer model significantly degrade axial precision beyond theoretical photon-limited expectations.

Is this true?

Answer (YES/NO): NO